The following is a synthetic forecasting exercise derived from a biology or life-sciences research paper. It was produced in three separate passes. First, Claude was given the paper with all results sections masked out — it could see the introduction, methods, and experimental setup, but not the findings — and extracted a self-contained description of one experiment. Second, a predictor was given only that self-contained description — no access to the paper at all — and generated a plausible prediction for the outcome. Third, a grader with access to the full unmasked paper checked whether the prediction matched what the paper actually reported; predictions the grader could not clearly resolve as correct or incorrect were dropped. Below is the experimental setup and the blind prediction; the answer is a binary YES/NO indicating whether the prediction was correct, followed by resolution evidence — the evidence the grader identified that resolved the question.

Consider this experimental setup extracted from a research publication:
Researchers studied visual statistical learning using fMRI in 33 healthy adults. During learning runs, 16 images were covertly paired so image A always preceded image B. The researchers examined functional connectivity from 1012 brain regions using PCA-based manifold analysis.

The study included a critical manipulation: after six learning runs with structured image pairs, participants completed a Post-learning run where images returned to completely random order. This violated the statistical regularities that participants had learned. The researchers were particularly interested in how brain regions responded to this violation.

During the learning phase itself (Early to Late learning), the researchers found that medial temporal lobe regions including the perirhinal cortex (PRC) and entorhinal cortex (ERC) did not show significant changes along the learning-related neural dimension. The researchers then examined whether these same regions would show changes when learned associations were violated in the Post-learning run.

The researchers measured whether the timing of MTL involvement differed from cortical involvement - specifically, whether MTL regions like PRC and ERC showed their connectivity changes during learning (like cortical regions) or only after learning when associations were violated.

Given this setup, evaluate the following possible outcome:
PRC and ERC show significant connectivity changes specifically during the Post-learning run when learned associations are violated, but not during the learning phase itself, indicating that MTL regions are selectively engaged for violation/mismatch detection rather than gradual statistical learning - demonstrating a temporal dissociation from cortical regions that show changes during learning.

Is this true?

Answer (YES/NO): YES